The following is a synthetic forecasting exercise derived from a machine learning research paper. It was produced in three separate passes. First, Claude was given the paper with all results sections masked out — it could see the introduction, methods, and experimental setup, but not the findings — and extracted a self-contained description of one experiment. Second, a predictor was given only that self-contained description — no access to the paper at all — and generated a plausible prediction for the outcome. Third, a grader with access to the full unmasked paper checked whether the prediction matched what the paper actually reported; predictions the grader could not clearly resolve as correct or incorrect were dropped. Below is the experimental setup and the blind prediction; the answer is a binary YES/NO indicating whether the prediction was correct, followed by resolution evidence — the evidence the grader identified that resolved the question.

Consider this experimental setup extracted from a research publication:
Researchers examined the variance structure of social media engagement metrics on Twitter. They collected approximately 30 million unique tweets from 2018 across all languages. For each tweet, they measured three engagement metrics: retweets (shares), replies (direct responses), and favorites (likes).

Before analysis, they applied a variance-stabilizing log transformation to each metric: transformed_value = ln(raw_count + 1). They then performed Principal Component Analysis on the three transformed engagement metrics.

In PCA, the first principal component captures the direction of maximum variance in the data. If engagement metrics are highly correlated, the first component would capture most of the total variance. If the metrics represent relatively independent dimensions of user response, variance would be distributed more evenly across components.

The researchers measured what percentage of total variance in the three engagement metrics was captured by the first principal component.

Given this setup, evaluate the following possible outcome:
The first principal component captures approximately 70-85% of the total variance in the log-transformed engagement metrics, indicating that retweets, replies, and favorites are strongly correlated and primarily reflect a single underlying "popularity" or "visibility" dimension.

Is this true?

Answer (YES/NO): YES